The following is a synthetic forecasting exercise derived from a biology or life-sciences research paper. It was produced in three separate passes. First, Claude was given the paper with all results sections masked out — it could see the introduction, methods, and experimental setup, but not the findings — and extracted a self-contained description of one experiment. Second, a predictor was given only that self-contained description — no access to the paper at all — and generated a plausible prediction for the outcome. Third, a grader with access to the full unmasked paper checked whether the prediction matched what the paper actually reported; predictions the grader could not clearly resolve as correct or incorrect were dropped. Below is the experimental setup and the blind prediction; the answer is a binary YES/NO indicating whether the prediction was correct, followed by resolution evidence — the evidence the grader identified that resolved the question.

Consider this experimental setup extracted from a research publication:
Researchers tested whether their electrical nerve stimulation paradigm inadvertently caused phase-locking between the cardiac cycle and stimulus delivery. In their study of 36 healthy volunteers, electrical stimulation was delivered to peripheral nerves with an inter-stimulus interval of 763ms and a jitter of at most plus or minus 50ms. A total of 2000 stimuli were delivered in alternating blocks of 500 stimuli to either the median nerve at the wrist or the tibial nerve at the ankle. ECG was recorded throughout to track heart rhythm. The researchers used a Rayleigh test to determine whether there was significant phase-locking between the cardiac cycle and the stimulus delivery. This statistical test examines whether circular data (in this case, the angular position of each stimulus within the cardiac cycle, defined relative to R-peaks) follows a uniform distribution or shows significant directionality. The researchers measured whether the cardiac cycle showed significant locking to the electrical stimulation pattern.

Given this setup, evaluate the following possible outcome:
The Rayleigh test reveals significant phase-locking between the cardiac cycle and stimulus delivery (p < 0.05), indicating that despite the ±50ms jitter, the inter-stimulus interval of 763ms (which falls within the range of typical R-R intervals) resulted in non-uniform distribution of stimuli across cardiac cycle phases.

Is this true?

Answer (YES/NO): NO